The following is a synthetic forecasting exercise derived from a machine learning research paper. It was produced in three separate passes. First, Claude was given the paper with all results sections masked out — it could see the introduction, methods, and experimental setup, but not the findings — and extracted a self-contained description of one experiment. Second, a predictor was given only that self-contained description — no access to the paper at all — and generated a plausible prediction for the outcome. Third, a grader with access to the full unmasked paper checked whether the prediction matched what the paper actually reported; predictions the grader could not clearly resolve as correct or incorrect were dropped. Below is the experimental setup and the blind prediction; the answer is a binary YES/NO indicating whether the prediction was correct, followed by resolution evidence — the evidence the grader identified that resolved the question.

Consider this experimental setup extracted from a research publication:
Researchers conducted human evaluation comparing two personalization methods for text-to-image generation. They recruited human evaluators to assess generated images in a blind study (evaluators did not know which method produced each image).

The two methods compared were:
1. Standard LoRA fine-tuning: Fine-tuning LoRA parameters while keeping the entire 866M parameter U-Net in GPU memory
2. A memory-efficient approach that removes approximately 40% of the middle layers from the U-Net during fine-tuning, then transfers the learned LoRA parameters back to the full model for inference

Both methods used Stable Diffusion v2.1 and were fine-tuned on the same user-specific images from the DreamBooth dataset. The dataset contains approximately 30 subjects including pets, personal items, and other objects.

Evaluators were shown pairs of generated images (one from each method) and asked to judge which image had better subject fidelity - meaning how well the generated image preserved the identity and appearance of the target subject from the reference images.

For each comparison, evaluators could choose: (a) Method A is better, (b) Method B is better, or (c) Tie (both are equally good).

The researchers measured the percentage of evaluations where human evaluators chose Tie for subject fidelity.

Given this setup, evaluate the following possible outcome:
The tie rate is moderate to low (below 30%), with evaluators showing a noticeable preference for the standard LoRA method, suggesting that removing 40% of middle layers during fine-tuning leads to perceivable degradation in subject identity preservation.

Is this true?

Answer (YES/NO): NO